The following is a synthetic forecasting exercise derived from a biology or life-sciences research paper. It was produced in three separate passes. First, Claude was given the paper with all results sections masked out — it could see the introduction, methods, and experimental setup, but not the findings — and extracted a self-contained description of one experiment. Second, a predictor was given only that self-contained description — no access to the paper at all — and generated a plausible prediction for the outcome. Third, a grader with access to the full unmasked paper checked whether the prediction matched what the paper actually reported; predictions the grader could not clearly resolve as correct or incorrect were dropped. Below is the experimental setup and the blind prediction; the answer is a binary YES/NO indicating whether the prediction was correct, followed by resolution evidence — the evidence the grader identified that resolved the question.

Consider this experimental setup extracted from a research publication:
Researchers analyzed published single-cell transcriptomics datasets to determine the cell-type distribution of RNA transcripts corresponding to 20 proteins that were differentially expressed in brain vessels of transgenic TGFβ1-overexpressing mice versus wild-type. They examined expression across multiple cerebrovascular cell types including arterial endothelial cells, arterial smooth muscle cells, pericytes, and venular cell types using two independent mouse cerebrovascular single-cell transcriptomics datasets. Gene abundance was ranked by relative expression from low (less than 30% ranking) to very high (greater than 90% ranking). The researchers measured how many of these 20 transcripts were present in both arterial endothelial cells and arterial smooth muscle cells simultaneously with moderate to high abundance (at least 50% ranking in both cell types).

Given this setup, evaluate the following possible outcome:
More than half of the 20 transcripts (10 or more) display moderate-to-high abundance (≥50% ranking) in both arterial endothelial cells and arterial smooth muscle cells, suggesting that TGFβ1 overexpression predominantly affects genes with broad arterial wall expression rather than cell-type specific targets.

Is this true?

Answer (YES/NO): YES